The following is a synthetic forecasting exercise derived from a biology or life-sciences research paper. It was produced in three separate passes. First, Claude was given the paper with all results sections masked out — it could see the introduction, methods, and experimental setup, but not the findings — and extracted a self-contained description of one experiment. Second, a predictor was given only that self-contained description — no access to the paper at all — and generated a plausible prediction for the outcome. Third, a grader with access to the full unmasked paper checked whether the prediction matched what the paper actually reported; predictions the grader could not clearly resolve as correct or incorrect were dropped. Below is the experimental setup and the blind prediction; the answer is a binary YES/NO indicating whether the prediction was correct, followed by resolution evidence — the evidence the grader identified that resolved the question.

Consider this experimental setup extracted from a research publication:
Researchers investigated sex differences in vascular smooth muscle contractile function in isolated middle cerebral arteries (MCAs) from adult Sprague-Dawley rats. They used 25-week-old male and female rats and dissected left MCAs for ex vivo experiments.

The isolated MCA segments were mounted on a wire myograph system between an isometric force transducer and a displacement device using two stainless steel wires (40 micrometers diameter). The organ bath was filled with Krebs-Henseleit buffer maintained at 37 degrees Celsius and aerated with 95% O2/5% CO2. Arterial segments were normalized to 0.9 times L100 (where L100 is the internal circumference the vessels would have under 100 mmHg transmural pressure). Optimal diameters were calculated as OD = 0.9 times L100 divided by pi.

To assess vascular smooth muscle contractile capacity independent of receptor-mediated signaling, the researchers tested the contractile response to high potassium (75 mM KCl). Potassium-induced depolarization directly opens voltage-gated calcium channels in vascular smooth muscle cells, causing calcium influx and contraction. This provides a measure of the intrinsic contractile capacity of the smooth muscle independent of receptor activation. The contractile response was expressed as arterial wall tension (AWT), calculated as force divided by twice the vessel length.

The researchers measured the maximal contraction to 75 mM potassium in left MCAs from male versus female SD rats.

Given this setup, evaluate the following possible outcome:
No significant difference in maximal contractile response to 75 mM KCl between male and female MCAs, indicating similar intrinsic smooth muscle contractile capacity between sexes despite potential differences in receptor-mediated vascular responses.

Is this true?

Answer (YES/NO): NO